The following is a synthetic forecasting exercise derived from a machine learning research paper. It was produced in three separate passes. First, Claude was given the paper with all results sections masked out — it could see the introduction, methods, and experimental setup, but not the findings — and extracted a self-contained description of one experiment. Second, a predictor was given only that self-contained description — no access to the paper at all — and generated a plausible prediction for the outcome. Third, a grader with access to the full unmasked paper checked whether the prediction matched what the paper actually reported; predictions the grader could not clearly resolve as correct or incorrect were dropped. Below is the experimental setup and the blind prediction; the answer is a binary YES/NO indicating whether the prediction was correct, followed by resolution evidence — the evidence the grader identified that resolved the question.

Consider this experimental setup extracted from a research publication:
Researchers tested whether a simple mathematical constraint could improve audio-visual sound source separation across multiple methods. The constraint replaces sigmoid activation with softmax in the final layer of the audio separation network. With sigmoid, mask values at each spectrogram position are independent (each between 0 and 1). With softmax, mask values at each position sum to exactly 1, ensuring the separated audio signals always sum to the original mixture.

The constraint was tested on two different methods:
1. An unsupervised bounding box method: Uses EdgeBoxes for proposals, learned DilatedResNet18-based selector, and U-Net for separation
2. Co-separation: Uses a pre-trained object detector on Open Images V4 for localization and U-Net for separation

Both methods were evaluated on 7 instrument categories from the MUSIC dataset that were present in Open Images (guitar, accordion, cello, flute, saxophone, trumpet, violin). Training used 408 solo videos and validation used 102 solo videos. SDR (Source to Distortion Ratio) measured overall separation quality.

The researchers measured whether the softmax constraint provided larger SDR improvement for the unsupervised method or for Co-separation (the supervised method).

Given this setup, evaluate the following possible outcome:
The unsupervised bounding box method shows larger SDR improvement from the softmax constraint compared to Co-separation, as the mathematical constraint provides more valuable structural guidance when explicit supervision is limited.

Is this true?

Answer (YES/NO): YES